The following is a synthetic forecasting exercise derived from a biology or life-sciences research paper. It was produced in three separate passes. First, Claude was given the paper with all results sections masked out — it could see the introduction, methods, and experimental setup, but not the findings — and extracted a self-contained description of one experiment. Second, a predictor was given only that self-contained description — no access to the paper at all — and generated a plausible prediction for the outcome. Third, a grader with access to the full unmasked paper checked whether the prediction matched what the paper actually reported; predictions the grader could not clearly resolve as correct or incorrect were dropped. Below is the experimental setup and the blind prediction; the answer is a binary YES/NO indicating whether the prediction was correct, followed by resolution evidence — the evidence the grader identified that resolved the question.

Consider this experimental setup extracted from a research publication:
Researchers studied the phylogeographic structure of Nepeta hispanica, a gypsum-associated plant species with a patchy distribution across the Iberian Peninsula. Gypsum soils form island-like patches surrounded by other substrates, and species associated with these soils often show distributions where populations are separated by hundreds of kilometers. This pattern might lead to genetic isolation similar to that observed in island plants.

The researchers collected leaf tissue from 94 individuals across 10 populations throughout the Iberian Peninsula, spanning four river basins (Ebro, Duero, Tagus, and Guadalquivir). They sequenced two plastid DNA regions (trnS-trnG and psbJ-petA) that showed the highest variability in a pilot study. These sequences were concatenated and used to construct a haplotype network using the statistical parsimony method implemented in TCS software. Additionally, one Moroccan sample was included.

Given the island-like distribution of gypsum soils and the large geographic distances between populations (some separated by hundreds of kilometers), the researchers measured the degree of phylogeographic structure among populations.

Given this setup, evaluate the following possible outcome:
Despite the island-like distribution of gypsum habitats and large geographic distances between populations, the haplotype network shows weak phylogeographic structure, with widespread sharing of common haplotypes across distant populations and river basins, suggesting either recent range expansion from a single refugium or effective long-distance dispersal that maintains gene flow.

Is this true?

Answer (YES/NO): YES